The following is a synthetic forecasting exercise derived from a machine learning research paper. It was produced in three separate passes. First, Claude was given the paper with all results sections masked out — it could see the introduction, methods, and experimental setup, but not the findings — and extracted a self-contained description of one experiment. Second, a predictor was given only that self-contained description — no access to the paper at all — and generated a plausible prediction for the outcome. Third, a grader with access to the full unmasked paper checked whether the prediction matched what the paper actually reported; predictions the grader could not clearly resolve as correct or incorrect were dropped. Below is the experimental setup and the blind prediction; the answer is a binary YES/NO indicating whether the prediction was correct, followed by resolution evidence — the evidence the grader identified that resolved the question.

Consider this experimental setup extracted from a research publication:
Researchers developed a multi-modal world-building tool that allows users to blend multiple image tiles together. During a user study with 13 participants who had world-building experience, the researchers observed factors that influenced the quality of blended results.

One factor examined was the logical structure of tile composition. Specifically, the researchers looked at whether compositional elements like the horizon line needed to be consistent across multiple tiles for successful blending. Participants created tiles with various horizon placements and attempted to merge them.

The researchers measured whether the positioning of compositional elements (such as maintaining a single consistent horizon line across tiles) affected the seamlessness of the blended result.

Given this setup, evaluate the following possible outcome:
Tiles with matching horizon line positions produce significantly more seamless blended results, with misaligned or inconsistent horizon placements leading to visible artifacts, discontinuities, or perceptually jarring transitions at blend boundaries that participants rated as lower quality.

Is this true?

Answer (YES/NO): NO